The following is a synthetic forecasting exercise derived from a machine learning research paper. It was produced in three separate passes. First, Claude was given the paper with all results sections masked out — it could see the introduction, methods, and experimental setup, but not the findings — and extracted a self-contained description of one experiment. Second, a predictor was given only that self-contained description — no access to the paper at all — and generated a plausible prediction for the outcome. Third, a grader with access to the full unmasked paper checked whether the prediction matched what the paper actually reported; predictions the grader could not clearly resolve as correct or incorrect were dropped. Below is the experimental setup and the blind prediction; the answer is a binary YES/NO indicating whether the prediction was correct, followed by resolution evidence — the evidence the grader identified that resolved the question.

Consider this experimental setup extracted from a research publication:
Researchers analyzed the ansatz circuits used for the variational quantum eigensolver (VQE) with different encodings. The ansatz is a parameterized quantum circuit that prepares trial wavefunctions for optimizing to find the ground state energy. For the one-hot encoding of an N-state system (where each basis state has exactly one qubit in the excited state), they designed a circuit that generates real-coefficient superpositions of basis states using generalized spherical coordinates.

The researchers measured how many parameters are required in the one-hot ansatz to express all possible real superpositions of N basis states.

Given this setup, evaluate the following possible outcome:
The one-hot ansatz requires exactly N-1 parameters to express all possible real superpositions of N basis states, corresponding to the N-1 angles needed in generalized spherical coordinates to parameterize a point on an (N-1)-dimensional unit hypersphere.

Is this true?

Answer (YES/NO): YES